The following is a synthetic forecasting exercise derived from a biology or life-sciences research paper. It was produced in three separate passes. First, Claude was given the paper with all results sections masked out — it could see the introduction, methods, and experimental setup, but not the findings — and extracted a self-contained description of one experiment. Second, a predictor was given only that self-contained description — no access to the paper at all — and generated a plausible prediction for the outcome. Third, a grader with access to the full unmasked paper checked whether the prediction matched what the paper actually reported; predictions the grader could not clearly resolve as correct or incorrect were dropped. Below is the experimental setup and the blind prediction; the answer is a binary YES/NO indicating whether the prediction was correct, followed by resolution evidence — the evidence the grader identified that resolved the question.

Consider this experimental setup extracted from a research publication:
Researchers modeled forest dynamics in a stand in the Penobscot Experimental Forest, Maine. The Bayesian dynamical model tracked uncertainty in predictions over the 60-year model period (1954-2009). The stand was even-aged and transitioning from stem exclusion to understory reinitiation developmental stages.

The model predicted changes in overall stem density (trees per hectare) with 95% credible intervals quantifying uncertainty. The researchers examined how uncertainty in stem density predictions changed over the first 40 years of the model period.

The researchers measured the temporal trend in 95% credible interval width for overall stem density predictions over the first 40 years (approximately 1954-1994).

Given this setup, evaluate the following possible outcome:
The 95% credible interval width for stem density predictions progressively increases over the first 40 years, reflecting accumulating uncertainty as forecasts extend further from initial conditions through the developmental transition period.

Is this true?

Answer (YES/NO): NO